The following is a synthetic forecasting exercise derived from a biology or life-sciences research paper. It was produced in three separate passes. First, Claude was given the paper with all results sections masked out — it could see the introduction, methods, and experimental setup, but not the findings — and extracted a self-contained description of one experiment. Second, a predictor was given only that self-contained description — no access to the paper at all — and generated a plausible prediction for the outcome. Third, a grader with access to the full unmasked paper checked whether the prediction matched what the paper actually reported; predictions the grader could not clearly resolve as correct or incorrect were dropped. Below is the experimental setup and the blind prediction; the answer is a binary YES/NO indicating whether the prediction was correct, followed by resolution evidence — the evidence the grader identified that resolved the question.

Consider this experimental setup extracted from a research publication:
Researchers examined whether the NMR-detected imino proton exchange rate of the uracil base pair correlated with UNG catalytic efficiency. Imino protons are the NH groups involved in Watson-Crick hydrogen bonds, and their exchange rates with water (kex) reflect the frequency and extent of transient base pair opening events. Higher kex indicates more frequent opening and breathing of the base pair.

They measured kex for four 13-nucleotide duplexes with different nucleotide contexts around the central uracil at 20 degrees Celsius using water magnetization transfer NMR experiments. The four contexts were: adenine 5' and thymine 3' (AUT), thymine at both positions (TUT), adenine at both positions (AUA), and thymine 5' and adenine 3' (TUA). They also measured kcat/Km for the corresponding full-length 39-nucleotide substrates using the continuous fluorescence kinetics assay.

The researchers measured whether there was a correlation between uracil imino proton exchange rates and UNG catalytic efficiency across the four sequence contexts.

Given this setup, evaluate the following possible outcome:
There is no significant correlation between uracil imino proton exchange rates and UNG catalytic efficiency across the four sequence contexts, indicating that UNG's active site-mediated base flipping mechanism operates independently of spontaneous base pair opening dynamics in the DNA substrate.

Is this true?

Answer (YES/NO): NO